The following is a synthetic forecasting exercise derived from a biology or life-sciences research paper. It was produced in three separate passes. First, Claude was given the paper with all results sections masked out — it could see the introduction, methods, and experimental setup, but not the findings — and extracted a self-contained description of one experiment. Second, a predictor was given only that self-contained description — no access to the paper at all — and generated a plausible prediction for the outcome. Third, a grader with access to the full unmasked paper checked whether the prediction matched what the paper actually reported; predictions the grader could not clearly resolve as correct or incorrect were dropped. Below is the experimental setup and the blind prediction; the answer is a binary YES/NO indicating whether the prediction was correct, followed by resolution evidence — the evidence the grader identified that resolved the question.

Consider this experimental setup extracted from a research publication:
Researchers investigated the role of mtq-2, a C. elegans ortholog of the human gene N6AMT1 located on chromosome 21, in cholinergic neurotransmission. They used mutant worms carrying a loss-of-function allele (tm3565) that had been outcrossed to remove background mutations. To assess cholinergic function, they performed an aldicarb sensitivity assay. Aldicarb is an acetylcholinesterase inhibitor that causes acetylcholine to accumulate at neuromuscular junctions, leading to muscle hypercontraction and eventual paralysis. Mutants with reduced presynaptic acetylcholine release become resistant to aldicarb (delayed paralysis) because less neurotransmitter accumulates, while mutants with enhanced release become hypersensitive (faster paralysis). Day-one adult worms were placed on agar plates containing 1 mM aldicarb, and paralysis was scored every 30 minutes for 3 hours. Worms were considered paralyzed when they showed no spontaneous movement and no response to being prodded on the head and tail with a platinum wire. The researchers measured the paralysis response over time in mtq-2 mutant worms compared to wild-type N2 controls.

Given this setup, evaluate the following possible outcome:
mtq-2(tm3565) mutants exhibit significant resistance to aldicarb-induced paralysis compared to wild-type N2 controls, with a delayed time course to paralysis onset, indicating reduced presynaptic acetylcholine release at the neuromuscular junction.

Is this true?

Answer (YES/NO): YES